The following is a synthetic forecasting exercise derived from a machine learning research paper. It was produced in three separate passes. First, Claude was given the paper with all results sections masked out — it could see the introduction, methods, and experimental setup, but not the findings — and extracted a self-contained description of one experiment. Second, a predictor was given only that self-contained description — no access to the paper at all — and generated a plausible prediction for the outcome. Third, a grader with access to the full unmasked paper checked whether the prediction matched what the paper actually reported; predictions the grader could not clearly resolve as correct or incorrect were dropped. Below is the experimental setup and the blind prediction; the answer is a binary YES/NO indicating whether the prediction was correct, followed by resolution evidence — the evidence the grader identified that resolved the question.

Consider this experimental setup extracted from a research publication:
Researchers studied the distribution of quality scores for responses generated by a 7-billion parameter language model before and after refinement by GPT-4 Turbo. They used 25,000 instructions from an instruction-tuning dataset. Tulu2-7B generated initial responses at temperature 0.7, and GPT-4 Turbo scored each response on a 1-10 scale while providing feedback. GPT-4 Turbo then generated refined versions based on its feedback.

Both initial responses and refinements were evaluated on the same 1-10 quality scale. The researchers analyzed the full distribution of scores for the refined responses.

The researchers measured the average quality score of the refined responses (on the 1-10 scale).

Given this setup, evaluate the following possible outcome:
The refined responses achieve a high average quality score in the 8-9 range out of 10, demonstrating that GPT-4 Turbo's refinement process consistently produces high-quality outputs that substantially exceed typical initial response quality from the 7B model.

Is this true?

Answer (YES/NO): NO